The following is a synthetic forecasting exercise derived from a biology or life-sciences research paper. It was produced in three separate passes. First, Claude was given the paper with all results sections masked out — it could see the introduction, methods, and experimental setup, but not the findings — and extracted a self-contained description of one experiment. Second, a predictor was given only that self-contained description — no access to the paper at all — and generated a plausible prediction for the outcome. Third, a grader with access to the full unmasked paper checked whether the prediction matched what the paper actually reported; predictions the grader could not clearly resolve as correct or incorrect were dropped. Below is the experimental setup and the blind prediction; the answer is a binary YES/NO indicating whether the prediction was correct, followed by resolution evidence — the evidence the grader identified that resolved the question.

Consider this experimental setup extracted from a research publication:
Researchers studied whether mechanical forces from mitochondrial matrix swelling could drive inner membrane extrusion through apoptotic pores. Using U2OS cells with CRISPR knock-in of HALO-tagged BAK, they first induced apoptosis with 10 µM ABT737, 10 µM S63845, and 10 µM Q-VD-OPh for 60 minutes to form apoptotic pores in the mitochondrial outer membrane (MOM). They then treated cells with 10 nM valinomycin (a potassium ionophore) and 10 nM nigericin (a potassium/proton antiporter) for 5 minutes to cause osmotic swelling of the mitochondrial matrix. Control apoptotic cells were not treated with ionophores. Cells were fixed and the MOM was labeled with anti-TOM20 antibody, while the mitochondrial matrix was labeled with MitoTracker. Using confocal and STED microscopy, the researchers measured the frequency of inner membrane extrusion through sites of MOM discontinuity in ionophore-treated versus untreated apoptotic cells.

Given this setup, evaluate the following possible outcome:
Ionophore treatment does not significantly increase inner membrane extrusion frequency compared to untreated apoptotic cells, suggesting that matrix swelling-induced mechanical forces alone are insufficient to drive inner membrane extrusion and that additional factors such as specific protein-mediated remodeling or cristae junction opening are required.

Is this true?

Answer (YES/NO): NO